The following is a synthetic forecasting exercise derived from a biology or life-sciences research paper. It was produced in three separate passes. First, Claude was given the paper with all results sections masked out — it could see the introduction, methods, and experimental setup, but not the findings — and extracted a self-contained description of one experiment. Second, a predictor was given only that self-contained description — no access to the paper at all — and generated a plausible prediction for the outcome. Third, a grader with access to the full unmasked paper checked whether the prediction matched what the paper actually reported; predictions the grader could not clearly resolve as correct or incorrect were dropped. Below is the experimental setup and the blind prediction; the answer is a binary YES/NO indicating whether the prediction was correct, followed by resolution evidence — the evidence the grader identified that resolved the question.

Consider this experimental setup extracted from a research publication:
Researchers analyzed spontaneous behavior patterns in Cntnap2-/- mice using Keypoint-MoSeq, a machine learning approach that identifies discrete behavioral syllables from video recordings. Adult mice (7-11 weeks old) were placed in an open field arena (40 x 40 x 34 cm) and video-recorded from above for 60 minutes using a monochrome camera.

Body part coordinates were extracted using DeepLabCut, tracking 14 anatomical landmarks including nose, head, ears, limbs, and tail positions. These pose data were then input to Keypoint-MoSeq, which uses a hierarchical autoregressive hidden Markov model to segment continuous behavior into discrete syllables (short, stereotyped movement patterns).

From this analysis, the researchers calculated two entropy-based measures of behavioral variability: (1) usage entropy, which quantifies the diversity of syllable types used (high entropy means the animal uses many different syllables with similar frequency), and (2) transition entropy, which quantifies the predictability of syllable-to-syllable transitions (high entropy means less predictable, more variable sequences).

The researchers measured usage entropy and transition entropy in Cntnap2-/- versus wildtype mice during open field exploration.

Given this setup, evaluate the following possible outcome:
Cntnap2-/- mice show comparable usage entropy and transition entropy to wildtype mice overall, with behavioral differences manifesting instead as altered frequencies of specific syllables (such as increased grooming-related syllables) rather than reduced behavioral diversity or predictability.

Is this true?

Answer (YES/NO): NO